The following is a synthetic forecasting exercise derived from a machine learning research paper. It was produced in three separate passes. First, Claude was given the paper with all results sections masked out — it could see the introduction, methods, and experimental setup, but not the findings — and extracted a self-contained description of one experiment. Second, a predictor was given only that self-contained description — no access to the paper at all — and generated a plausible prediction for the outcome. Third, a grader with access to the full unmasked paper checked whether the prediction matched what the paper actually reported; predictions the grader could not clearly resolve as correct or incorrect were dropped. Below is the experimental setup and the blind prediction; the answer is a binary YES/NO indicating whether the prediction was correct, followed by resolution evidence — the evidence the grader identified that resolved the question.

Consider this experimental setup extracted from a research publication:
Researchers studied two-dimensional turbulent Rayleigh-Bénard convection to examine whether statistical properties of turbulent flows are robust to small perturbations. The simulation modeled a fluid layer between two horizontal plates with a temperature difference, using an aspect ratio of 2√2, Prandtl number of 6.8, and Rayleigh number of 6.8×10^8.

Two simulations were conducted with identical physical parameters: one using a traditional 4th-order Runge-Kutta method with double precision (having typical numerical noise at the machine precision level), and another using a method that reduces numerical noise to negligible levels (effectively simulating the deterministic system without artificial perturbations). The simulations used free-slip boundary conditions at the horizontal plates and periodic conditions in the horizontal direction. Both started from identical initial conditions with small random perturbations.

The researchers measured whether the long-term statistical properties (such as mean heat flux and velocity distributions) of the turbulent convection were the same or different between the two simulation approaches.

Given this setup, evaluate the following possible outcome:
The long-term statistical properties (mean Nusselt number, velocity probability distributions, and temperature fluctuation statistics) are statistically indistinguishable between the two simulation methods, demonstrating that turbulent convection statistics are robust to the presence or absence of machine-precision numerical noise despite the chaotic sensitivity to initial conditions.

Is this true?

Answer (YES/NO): NO